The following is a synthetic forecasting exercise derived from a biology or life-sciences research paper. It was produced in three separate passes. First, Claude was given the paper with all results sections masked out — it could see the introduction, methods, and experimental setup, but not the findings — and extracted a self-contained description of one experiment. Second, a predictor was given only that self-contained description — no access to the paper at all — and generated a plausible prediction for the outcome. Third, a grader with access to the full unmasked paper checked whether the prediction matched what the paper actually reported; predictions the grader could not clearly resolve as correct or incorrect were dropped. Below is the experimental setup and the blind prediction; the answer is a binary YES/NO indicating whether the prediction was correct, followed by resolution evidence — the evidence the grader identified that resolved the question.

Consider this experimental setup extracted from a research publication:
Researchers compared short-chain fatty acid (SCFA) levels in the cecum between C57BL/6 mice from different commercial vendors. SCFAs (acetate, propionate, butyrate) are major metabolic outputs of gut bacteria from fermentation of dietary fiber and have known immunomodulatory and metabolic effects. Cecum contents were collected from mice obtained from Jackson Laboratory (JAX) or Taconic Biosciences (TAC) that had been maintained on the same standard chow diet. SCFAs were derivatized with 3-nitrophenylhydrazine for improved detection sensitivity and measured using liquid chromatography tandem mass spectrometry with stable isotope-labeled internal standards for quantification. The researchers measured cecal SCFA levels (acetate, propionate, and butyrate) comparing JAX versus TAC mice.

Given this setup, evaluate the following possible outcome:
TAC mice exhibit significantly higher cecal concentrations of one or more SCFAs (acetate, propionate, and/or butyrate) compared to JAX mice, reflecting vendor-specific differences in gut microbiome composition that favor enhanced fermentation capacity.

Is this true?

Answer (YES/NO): NO